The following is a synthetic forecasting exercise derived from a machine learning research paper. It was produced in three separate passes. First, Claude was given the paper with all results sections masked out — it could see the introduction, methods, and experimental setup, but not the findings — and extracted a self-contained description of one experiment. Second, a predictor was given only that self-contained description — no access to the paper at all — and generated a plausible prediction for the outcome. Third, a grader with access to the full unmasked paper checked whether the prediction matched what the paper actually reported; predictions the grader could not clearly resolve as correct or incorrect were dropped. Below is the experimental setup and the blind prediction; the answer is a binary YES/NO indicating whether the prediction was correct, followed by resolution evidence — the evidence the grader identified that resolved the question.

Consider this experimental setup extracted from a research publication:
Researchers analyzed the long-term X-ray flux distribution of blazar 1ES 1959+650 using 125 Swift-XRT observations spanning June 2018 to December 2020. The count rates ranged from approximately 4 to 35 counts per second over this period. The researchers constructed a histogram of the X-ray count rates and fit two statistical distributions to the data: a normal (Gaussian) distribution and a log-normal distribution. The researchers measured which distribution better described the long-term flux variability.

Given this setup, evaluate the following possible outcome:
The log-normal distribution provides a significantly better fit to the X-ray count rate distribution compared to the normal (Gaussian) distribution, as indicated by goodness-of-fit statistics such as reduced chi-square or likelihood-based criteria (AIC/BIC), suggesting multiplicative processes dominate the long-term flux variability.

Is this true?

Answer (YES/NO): NO